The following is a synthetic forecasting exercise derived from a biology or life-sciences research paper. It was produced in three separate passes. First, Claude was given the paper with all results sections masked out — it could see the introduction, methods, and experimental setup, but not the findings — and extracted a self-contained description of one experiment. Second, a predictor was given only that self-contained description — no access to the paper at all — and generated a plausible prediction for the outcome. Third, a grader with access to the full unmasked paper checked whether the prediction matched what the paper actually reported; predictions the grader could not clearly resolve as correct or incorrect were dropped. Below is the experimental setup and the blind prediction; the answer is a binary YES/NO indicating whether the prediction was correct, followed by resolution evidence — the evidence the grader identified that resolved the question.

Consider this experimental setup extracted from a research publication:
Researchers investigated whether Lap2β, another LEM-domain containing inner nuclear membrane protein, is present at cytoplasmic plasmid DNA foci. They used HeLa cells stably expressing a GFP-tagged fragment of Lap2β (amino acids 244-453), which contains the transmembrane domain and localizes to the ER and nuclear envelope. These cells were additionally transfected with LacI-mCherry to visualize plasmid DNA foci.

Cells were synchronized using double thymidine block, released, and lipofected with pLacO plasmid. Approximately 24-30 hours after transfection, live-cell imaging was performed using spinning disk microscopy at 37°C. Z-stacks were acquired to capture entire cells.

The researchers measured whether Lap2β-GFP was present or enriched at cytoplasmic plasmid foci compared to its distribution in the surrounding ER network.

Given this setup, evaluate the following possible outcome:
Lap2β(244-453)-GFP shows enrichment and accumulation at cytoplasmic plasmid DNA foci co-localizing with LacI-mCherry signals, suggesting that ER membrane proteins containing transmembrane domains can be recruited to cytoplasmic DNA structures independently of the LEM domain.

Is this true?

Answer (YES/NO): YES